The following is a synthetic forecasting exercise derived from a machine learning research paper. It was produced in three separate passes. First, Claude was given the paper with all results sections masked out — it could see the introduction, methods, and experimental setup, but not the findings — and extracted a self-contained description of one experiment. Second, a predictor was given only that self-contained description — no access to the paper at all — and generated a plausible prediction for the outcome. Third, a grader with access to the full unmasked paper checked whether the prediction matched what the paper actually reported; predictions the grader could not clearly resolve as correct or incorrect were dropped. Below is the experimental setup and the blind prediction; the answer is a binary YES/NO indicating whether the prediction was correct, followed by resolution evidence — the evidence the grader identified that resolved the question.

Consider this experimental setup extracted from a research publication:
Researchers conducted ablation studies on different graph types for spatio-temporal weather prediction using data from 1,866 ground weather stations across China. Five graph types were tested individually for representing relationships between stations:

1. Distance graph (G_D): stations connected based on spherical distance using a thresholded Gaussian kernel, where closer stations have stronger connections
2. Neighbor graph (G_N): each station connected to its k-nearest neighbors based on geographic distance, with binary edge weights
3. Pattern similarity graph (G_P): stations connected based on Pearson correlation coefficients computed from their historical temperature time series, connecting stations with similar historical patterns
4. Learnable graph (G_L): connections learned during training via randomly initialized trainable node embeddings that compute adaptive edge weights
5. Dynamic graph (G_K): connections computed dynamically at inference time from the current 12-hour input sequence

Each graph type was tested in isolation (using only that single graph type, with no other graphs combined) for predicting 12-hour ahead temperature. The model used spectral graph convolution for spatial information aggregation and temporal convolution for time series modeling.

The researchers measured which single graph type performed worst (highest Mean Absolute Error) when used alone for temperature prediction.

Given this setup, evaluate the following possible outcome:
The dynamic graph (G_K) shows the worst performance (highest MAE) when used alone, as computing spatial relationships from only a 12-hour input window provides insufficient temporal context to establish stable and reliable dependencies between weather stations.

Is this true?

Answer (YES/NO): NO